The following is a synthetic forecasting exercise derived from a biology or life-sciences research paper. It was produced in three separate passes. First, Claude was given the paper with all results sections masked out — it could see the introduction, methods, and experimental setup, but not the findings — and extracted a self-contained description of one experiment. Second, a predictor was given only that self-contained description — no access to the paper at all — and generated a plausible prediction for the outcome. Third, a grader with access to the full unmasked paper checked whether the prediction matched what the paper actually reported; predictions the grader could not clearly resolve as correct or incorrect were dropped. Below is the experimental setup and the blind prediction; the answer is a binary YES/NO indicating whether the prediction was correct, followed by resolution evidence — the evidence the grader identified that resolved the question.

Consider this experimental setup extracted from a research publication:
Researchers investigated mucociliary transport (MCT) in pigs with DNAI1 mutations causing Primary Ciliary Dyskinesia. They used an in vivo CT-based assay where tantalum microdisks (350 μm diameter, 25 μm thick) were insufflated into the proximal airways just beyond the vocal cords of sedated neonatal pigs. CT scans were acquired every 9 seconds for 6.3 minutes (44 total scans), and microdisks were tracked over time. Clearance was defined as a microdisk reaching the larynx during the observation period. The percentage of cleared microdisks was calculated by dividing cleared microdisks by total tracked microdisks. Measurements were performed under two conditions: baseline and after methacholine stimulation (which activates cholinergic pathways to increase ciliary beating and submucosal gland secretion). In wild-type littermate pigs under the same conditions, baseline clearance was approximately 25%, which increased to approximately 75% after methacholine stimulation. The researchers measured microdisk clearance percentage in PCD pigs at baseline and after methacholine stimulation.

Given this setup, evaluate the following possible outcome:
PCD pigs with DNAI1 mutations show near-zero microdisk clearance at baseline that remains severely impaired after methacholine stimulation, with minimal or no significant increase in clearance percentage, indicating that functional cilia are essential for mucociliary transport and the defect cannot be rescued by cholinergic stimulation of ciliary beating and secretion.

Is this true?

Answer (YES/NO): YES